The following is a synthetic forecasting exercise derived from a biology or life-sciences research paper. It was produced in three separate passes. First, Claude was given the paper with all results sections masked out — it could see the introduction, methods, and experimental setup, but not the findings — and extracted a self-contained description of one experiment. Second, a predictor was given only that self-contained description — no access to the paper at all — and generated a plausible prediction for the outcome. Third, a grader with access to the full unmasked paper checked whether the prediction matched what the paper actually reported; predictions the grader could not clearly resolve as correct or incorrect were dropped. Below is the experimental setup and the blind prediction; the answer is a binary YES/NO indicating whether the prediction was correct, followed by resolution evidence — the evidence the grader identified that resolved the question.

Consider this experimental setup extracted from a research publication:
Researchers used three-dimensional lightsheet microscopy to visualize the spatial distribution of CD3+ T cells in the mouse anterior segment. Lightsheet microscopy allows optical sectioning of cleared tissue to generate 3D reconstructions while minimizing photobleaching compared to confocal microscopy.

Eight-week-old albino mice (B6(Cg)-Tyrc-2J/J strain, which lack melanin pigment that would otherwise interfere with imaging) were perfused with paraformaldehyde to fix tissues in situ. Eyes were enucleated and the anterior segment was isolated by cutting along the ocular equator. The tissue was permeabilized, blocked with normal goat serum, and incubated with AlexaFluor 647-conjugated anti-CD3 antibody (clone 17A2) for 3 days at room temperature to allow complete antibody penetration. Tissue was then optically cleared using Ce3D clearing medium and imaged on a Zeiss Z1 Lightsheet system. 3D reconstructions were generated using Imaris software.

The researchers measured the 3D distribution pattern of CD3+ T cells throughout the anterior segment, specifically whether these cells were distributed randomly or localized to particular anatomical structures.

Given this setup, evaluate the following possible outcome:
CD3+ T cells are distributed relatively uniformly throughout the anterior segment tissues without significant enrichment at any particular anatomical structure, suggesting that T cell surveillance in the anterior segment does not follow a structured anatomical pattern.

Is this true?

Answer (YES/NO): NO